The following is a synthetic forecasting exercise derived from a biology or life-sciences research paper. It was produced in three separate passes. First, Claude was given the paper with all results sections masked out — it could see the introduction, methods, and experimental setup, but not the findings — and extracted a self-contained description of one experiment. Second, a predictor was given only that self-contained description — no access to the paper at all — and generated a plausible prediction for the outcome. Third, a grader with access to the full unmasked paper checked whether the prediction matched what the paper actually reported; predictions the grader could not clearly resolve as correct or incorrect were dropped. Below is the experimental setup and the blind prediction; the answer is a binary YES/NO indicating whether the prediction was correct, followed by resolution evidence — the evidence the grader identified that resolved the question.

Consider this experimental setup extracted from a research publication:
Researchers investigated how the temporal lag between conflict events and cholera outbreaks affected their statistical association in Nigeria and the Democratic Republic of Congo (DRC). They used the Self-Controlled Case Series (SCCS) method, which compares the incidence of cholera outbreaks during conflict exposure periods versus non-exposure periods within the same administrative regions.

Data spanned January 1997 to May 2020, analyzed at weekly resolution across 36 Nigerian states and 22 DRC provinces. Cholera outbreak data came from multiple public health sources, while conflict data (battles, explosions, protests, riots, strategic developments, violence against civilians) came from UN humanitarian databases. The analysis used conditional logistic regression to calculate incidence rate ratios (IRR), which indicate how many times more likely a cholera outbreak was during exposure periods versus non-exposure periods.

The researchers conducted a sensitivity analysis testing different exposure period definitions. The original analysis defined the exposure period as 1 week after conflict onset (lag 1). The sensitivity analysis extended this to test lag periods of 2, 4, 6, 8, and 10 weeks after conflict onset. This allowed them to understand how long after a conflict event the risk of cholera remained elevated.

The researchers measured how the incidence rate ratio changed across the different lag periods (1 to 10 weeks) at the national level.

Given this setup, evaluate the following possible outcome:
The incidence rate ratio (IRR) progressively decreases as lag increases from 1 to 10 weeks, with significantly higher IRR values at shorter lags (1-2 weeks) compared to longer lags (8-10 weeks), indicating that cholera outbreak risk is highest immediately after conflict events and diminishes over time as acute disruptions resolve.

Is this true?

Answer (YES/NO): YES